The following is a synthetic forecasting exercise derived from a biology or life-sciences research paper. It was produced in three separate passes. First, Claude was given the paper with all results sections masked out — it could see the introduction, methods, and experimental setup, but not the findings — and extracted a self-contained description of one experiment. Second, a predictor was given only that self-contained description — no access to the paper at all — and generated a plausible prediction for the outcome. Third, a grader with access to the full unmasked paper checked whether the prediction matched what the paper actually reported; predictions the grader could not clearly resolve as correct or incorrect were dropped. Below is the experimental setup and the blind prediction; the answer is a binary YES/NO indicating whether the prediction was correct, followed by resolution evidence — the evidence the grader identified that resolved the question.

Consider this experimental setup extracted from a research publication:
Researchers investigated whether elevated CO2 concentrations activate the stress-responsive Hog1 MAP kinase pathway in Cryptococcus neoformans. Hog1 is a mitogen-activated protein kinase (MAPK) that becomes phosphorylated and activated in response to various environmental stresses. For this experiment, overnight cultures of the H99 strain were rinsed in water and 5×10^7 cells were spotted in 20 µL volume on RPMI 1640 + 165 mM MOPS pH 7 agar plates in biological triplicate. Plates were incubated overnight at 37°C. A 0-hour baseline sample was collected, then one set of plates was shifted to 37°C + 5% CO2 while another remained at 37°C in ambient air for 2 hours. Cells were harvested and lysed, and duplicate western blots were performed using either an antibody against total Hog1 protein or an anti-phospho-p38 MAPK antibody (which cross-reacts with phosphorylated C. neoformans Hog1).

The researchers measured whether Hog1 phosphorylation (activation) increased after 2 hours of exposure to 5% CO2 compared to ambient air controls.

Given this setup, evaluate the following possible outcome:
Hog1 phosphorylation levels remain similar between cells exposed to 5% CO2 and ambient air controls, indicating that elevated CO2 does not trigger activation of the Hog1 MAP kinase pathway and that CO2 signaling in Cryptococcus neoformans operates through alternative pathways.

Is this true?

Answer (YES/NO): YES